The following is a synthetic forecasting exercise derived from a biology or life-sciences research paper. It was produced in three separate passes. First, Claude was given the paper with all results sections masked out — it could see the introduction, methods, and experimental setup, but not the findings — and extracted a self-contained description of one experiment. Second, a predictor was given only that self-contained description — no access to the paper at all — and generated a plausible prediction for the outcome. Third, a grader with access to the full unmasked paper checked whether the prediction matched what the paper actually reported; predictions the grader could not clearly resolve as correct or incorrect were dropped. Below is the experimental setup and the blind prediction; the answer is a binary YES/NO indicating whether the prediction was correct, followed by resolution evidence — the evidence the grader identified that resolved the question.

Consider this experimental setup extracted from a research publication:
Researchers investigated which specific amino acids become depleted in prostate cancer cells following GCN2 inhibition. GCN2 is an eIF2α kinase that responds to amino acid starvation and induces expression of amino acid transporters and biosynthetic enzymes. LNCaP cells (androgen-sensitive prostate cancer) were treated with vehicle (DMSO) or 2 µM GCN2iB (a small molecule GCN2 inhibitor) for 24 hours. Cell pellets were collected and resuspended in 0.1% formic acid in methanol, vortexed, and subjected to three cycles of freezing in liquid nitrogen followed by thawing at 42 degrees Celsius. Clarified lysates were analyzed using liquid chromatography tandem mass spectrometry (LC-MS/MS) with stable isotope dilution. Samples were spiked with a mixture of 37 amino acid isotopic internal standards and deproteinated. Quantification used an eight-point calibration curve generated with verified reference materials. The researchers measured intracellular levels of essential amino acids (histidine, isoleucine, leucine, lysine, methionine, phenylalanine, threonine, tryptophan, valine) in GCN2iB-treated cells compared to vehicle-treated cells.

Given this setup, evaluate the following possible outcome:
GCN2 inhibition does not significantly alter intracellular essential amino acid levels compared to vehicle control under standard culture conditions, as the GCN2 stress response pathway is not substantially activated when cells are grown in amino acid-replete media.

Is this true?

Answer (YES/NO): NO